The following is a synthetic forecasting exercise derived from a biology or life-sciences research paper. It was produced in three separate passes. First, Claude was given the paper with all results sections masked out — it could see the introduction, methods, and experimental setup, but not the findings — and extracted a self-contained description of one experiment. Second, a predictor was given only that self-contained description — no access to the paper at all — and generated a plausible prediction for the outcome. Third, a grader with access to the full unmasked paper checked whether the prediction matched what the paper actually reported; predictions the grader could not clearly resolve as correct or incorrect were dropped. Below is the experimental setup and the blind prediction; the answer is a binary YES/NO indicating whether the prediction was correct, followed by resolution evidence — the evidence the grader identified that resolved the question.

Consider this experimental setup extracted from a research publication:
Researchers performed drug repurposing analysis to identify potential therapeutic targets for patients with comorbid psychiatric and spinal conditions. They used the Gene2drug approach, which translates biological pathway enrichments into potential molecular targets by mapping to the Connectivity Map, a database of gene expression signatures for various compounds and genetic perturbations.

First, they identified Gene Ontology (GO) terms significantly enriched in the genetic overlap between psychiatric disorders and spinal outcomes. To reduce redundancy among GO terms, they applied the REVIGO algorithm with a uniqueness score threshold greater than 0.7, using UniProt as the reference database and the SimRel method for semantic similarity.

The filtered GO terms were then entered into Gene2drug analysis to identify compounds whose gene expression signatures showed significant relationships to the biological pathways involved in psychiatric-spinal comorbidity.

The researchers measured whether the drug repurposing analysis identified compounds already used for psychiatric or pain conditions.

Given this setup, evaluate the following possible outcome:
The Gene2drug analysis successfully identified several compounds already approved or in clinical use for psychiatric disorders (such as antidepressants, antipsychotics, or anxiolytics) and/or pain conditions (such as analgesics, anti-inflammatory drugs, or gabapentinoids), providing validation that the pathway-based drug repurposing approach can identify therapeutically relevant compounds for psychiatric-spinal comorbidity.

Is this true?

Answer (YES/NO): YES